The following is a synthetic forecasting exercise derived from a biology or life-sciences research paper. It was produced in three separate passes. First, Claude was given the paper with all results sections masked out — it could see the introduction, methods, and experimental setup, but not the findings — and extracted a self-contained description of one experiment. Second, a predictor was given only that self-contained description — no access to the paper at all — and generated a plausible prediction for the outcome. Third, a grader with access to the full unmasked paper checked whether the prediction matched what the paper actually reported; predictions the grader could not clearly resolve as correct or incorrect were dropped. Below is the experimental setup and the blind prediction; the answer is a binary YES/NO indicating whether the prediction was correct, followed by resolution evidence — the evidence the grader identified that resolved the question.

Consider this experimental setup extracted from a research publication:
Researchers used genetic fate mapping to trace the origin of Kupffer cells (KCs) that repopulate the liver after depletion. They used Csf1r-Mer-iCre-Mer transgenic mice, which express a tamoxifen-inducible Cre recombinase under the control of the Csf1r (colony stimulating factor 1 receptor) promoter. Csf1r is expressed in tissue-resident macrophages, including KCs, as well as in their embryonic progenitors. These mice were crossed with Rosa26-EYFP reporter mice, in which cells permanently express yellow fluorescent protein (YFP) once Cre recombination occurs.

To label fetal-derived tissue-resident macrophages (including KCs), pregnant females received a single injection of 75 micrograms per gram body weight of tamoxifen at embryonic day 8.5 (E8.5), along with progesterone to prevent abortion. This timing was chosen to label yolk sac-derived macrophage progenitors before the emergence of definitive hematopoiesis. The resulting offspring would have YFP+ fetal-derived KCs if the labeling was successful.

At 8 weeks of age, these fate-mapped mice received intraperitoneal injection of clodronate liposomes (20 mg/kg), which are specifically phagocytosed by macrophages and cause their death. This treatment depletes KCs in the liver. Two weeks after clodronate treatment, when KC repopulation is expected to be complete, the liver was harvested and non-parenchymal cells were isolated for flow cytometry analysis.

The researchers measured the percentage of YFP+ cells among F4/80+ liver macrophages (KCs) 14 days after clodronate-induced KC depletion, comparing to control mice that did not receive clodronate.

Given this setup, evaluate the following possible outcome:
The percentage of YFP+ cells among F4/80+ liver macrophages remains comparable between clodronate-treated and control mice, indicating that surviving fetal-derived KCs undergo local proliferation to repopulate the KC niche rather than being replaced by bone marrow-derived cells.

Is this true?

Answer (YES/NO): NO